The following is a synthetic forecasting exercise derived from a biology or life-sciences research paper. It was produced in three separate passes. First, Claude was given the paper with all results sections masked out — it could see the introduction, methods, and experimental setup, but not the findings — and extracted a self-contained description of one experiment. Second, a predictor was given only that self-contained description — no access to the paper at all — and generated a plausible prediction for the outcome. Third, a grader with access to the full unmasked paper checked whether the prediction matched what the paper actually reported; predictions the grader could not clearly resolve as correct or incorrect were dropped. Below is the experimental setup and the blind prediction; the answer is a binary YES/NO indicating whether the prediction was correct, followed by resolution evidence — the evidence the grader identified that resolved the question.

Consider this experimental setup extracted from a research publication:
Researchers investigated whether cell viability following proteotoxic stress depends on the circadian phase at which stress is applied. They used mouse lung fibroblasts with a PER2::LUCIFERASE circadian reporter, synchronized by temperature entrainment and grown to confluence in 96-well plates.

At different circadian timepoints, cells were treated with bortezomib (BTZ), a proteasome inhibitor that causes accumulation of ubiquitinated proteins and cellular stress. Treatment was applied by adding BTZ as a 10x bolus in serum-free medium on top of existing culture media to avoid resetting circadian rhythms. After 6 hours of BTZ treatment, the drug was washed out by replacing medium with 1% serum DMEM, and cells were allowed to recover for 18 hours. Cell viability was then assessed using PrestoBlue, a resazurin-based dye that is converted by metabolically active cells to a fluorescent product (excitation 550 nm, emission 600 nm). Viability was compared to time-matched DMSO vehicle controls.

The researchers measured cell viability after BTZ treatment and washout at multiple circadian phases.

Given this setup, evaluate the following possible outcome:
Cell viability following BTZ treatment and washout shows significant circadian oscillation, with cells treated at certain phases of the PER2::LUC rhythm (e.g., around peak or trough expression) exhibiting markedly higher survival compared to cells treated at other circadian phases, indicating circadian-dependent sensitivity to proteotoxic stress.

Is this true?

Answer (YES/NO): YES